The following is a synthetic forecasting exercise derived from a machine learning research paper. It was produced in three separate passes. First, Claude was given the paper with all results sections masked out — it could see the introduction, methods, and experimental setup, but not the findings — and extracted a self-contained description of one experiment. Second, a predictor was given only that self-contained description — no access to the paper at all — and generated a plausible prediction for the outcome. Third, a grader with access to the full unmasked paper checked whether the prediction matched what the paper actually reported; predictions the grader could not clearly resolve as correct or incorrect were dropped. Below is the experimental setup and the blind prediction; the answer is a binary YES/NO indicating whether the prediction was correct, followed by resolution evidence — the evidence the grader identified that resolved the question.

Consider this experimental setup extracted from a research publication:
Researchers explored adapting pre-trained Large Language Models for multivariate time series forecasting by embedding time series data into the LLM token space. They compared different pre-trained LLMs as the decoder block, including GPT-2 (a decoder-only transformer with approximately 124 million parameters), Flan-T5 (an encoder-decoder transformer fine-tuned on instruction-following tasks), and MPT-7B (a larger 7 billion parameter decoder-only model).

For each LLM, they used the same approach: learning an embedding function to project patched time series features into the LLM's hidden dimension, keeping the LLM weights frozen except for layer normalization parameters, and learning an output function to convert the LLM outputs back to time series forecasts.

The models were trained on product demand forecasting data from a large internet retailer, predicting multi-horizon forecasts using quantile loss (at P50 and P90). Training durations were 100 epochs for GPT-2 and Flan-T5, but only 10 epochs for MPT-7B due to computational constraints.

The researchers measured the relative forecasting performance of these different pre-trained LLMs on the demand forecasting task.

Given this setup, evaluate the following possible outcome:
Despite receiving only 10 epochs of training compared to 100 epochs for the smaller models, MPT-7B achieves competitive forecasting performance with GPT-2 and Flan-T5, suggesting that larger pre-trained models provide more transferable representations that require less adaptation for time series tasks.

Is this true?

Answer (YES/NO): YES